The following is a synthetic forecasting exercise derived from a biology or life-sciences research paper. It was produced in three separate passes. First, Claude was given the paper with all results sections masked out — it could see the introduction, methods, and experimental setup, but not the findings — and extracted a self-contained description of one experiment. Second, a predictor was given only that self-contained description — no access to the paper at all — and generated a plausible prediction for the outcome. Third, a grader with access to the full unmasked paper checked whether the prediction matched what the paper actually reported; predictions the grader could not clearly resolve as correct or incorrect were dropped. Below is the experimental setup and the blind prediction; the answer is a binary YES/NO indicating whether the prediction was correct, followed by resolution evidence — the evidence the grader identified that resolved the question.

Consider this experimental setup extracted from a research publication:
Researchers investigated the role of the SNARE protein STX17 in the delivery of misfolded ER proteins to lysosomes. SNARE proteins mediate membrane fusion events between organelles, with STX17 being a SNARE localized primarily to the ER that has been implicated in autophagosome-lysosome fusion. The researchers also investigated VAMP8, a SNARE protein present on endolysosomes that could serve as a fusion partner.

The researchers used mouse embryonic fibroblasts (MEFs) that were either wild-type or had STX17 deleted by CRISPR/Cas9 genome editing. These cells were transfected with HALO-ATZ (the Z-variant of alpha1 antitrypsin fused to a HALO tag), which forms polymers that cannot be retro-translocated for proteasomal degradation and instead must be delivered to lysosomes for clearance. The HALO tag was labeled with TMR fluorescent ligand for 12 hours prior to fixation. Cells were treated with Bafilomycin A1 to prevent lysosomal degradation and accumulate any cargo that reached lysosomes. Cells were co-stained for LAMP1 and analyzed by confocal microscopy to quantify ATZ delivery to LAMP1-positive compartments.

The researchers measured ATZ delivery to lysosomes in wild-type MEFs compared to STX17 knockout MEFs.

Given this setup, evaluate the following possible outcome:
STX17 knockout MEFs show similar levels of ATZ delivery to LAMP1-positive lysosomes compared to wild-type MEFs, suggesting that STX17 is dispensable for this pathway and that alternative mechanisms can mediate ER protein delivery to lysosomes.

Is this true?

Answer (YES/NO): NO